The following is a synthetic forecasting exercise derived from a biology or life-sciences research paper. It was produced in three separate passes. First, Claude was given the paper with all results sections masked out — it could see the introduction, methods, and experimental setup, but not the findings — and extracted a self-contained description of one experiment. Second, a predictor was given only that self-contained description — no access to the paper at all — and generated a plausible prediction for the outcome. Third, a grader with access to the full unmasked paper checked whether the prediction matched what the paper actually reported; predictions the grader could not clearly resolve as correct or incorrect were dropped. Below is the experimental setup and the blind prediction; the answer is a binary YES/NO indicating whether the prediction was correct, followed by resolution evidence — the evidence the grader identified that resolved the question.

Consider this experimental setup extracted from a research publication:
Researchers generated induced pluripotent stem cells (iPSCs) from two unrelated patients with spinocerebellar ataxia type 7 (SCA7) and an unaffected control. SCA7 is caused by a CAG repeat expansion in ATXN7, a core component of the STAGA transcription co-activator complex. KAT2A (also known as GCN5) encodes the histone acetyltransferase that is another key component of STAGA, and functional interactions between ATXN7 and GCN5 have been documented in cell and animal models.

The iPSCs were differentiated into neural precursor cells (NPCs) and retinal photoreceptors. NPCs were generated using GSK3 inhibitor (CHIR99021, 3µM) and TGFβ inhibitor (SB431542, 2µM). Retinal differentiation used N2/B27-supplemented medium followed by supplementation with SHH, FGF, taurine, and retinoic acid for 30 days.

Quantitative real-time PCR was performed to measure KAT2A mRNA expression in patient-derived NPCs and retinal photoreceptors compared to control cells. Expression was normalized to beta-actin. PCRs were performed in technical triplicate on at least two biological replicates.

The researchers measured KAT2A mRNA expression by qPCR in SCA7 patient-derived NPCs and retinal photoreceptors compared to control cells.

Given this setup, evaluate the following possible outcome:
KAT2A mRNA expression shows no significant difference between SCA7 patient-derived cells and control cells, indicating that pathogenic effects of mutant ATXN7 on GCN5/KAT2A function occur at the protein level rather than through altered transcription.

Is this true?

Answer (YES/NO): NO